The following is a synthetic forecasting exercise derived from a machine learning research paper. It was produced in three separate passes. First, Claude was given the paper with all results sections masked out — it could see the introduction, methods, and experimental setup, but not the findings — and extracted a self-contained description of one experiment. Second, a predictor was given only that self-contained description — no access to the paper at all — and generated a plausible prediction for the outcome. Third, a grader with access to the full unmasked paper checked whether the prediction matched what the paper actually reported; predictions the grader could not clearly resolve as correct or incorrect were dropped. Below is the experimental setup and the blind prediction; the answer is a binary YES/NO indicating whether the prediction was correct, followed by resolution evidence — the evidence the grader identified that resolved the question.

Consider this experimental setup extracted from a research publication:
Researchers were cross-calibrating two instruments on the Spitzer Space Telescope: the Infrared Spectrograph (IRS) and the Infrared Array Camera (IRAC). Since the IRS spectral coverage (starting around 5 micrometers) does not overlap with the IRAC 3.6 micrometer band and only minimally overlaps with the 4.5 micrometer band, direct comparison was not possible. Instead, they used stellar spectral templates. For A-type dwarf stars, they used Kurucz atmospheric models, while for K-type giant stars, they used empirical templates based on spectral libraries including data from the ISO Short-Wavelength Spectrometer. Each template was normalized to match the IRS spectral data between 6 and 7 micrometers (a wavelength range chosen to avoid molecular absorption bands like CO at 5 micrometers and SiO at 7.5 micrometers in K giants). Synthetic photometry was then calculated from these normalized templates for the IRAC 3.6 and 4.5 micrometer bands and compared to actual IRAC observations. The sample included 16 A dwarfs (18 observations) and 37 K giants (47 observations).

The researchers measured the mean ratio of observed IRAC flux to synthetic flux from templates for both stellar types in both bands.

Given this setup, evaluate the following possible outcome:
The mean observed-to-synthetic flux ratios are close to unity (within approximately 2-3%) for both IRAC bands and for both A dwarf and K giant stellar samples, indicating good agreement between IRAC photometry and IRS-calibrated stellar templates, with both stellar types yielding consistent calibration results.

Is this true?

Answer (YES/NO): YES